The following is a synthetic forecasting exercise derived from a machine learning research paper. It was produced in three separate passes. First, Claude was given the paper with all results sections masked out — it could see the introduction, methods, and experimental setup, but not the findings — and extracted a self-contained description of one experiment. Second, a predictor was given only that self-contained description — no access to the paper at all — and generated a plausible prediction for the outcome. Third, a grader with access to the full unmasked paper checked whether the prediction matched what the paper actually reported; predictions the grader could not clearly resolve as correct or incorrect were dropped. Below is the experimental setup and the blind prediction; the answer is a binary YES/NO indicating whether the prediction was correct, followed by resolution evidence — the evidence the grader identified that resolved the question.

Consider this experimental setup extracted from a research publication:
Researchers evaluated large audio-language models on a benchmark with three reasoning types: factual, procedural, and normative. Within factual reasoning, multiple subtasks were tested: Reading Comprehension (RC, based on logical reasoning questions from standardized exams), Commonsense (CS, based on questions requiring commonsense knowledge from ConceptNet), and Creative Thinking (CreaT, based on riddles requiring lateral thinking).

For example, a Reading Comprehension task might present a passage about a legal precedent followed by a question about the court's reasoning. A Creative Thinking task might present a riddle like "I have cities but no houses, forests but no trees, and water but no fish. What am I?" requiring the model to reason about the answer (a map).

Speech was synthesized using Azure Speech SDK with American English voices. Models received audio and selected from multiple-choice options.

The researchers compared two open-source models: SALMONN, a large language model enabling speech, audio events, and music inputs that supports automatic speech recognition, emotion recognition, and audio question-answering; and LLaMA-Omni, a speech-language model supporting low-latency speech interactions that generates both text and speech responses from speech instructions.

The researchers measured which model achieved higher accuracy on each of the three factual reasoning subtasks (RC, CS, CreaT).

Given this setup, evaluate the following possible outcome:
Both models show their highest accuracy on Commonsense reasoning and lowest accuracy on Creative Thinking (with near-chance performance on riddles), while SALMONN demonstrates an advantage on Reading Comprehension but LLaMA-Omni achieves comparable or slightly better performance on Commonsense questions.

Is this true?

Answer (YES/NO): NO